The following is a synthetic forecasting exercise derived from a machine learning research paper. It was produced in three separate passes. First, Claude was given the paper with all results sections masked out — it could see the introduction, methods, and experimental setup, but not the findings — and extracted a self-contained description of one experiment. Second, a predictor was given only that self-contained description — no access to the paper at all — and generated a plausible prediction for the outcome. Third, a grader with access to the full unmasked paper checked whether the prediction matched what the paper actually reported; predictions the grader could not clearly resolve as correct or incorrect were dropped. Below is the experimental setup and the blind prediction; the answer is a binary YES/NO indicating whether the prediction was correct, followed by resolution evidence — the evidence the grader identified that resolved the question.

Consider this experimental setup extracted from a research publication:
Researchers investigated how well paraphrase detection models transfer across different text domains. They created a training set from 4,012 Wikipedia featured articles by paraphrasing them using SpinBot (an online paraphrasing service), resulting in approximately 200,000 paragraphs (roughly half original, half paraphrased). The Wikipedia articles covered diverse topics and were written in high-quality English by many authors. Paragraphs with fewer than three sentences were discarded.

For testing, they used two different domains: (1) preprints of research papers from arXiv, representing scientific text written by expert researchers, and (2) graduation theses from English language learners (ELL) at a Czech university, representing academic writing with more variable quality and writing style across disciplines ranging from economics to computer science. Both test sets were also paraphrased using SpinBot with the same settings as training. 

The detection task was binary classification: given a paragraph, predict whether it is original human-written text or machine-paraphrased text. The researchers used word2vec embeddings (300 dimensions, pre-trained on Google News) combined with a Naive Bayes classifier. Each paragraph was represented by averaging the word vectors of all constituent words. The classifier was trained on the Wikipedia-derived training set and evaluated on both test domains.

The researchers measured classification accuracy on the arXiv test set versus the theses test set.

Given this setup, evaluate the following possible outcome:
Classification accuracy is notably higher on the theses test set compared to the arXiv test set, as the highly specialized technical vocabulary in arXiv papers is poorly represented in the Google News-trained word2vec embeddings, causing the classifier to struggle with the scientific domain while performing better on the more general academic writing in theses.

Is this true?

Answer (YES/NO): NO